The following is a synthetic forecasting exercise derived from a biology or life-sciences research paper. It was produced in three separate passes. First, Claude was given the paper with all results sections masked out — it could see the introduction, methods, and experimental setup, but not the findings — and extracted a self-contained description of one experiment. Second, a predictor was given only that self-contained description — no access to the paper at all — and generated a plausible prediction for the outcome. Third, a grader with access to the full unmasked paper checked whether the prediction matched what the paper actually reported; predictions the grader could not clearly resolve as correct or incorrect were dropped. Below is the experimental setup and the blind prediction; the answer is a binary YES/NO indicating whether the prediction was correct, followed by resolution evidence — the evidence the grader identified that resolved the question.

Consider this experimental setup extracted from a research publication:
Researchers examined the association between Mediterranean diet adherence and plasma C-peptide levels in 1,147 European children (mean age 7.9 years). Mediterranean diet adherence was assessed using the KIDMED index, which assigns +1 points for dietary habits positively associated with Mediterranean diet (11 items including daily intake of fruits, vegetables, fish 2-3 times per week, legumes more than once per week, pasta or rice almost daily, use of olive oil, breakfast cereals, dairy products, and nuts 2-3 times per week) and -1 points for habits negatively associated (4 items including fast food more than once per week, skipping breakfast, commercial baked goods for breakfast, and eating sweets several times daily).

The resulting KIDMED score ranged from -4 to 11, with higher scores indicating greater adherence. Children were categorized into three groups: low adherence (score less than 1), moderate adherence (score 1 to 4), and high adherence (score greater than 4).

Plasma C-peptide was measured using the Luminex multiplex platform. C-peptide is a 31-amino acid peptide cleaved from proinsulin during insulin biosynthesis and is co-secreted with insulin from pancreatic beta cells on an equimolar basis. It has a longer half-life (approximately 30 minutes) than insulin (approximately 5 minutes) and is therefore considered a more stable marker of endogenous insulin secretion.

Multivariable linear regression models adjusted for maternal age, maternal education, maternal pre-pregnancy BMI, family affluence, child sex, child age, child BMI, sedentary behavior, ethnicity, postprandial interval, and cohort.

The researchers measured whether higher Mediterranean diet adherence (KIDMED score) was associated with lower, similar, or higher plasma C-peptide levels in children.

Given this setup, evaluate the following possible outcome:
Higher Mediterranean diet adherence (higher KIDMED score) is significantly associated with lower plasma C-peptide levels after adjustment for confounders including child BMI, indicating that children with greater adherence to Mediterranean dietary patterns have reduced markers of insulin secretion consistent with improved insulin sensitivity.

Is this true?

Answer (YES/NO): YES